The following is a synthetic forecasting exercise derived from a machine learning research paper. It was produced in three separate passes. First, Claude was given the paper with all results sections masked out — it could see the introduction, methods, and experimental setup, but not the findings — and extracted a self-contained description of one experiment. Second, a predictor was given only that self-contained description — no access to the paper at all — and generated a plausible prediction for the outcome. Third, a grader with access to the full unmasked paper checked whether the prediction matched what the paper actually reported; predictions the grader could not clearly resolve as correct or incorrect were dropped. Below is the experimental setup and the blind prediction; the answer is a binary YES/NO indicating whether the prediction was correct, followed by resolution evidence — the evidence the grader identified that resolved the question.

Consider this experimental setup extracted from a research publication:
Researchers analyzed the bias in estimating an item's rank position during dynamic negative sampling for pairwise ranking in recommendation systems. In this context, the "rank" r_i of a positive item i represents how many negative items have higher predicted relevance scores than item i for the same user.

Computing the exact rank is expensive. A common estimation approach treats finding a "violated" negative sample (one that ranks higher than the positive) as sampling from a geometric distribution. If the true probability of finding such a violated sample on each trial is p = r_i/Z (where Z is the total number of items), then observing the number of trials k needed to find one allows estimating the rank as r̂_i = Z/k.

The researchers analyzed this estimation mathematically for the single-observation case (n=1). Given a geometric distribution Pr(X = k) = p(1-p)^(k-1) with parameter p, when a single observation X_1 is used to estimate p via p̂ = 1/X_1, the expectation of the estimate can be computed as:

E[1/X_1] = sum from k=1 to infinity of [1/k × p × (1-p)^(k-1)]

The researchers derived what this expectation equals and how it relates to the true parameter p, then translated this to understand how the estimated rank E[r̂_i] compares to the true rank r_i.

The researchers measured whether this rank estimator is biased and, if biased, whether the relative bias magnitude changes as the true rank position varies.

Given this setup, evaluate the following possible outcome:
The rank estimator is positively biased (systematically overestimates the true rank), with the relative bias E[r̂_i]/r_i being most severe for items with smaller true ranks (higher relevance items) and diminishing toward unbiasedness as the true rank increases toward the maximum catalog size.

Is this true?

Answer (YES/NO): YES